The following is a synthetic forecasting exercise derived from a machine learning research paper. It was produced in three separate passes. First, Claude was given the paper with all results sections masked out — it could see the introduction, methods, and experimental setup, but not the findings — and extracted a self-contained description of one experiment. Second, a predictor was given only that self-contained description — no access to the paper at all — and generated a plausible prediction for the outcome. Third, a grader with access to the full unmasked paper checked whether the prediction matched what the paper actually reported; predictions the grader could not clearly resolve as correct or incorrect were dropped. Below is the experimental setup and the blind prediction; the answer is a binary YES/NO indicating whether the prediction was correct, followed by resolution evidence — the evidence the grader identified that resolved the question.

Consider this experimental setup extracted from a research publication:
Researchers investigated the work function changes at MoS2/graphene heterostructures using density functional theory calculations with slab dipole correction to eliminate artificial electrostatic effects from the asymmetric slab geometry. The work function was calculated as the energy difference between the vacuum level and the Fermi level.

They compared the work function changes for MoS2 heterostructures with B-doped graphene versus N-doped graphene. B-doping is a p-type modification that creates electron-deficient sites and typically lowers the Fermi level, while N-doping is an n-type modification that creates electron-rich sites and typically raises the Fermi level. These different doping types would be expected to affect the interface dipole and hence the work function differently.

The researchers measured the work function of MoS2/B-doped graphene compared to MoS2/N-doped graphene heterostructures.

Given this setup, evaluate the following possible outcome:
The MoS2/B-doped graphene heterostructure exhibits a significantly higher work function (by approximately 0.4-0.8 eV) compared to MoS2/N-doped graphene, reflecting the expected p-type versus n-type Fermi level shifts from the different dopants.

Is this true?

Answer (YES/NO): NO